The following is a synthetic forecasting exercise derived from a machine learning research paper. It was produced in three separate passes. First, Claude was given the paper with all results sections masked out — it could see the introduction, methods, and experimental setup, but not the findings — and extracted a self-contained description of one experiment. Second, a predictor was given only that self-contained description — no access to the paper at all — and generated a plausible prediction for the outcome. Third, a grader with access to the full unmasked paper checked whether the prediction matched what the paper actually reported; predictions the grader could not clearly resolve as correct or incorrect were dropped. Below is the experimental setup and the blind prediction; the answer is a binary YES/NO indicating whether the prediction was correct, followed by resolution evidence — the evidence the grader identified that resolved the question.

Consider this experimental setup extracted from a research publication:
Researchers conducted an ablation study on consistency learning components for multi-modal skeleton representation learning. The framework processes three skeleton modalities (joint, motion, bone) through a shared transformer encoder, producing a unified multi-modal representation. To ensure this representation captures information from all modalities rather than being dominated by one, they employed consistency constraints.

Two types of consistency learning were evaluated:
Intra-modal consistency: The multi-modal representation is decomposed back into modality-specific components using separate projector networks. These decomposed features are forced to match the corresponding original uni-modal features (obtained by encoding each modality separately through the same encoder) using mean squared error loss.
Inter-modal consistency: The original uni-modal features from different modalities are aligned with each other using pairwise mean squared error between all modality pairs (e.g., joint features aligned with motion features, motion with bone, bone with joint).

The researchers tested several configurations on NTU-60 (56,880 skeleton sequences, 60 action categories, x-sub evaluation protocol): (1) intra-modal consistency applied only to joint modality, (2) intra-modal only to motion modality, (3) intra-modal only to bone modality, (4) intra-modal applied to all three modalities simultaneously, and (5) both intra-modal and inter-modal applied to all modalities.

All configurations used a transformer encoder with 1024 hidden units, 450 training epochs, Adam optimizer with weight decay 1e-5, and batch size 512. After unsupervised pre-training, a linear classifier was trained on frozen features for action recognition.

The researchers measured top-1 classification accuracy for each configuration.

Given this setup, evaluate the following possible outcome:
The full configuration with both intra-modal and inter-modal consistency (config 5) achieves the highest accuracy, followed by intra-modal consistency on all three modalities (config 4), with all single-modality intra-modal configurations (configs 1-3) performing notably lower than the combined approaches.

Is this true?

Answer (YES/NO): YES